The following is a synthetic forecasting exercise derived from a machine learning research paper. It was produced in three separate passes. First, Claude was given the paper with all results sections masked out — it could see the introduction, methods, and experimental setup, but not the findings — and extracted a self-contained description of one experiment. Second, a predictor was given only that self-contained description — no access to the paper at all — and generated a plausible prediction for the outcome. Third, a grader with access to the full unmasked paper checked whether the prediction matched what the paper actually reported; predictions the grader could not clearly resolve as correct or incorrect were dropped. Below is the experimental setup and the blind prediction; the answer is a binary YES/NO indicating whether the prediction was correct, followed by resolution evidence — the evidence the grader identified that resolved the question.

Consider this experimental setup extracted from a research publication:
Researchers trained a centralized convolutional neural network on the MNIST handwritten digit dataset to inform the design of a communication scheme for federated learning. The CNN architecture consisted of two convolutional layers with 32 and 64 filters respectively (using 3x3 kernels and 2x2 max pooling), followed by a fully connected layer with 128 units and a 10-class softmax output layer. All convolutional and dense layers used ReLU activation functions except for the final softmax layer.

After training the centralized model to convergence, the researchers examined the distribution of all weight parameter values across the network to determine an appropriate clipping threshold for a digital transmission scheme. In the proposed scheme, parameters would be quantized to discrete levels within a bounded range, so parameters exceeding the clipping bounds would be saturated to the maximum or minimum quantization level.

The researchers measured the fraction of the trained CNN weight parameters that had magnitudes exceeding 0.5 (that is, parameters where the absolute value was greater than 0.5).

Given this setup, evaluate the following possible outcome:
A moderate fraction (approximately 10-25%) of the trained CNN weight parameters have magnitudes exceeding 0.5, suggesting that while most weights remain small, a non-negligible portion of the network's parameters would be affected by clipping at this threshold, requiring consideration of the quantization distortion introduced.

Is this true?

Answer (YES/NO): NO